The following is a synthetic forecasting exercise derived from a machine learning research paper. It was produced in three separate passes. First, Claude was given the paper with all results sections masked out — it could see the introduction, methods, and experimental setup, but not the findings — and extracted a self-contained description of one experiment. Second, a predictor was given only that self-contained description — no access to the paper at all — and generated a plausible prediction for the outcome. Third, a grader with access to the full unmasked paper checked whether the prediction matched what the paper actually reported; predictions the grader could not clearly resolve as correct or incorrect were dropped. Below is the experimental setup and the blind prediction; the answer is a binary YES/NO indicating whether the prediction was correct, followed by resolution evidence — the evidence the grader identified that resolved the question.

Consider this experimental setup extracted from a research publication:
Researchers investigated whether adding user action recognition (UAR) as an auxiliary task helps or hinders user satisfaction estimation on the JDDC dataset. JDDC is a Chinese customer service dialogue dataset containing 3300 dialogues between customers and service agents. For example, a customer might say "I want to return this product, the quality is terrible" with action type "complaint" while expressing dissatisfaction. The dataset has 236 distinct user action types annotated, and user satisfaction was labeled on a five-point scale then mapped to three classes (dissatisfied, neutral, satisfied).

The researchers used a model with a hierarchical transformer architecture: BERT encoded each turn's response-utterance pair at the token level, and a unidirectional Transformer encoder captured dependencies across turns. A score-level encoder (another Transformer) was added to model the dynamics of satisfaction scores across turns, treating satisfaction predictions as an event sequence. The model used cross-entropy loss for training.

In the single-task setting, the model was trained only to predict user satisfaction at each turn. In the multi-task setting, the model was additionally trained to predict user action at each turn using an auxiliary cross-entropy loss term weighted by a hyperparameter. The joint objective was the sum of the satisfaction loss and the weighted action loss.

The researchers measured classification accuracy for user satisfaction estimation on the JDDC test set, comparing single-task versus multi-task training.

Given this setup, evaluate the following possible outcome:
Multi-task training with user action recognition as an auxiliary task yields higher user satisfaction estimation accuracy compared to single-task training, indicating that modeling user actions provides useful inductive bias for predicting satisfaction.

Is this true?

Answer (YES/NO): NO